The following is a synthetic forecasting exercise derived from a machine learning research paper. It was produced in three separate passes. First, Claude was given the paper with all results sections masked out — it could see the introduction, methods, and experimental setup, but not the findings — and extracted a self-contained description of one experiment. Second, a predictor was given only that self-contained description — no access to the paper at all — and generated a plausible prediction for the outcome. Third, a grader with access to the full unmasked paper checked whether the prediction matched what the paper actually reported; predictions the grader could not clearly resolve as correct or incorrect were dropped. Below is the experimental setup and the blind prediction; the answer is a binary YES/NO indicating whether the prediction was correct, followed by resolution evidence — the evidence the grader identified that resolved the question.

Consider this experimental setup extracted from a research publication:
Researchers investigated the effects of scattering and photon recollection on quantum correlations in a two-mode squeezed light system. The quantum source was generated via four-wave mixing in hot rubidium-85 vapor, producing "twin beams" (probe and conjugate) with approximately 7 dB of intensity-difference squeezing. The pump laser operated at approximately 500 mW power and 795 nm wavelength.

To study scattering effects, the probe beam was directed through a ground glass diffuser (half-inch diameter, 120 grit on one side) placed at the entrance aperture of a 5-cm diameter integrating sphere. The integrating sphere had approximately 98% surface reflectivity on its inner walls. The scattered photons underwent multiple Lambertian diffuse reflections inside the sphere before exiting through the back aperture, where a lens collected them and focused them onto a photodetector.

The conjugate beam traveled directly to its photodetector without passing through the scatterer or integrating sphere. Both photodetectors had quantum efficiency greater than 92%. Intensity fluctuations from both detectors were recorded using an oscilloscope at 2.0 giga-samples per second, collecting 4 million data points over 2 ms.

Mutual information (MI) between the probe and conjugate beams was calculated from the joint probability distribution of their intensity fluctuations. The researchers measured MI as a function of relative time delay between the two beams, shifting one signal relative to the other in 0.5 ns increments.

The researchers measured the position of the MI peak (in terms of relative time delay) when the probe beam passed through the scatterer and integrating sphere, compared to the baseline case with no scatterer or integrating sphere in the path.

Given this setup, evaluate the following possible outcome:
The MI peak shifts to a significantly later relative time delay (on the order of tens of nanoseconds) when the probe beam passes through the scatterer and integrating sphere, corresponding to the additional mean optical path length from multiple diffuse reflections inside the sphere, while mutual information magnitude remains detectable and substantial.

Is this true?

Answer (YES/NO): YES